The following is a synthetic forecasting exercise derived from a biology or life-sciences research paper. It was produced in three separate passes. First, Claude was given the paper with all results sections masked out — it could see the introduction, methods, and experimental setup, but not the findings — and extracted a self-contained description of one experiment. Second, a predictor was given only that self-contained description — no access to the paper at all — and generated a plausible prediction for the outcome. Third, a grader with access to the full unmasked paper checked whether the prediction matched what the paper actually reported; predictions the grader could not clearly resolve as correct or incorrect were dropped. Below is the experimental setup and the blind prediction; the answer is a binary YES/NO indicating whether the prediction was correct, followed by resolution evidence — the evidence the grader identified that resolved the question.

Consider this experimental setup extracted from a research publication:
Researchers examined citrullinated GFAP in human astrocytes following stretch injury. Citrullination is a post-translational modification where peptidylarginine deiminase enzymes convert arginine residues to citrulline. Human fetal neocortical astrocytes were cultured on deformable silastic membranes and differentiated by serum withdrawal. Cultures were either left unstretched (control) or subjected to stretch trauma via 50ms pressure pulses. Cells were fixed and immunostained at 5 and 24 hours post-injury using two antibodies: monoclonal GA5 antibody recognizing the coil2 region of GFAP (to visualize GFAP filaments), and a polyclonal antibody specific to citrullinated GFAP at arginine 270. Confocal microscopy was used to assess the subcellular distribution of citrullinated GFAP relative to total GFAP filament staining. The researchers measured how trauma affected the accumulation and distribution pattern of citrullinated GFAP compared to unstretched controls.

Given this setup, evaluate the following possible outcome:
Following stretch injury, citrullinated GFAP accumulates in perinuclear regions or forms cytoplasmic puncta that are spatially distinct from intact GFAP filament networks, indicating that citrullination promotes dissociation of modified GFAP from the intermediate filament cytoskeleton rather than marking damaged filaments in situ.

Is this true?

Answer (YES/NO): YES